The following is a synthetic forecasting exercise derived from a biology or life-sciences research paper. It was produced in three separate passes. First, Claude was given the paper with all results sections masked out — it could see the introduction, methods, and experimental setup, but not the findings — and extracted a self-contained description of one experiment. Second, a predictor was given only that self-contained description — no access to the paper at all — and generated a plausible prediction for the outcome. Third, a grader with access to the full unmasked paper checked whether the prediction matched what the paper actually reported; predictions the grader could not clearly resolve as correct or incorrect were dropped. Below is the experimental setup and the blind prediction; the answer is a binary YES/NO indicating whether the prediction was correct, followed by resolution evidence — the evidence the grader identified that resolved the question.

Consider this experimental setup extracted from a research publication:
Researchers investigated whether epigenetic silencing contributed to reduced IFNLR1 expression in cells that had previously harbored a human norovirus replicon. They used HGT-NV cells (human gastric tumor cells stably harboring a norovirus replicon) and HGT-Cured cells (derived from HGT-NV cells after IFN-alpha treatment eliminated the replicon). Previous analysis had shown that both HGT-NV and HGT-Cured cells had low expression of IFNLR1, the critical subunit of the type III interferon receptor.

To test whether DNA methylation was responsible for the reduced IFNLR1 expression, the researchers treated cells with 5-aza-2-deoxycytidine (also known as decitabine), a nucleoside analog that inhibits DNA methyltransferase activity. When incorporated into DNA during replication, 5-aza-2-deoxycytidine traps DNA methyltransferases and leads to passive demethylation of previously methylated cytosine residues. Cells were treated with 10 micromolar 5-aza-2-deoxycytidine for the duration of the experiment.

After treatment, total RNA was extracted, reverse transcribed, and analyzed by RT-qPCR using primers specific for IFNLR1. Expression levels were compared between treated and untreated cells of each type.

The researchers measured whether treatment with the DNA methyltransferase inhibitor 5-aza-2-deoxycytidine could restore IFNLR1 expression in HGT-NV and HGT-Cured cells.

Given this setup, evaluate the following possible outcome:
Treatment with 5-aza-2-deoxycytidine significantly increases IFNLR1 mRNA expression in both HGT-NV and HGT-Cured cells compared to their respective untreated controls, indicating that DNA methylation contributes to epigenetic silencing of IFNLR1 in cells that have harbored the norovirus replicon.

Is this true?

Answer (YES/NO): YES